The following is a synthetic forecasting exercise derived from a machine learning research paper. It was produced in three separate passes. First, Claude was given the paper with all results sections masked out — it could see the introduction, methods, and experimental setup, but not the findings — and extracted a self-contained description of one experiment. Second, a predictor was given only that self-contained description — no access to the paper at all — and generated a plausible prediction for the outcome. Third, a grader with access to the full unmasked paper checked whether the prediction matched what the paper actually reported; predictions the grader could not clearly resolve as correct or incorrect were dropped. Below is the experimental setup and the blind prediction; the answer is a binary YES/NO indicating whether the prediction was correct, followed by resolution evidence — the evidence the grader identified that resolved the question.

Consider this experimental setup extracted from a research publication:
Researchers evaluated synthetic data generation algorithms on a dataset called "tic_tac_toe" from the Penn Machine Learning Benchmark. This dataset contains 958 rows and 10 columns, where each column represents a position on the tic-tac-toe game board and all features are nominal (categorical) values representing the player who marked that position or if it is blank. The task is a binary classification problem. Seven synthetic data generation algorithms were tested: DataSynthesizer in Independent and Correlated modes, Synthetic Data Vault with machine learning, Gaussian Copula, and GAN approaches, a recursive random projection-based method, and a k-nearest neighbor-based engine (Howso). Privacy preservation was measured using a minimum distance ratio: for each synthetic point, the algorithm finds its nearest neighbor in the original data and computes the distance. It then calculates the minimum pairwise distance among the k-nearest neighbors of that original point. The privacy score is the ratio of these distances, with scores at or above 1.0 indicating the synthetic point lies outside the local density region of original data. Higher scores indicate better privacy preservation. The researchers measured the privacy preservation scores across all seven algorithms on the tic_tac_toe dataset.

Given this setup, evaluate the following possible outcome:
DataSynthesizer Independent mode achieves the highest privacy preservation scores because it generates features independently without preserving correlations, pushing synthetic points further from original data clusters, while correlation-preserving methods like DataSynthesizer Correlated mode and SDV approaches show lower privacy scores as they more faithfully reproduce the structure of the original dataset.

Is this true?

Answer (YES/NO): NO